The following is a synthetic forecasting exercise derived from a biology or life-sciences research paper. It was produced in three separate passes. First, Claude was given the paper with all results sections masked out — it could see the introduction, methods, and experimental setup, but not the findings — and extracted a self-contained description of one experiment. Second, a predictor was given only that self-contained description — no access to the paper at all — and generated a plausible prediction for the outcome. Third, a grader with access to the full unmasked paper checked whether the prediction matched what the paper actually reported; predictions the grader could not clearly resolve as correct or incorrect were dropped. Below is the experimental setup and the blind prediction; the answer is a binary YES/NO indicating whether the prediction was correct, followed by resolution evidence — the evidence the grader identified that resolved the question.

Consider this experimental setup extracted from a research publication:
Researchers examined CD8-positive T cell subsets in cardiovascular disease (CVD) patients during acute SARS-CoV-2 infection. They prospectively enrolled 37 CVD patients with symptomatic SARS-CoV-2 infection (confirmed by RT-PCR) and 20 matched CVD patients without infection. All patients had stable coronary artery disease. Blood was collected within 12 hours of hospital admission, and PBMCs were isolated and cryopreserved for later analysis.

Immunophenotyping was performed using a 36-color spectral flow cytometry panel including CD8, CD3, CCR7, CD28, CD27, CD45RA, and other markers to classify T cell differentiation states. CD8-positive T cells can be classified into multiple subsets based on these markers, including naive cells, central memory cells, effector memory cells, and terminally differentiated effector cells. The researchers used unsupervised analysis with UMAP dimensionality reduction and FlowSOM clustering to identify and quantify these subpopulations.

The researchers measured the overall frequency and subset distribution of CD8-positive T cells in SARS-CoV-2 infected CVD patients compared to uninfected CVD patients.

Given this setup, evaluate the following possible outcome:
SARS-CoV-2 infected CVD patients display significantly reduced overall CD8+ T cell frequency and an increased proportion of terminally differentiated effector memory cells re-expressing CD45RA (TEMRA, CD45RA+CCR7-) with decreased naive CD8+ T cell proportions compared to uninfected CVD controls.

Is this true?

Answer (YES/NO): NO